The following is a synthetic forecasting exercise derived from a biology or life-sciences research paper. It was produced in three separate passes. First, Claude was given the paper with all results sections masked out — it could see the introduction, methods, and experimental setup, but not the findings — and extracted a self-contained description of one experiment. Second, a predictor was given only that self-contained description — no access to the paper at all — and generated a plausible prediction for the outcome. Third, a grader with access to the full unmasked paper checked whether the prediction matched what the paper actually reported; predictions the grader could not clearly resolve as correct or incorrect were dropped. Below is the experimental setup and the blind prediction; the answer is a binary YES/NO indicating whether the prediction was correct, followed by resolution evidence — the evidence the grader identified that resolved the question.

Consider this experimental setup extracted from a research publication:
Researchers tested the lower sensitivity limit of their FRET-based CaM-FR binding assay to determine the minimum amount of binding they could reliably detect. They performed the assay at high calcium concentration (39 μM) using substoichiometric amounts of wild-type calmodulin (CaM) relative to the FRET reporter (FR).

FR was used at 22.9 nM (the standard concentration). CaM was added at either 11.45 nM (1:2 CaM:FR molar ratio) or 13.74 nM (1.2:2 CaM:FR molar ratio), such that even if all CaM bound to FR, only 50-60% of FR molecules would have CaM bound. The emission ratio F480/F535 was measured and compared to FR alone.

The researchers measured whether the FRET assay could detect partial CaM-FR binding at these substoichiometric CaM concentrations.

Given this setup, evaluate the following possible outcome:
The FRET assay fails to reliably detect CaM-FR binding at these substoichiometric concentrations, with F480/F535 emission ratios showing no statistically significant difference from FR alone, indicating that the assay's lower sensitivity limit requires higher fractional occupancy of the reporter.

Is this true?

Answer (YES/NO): NO